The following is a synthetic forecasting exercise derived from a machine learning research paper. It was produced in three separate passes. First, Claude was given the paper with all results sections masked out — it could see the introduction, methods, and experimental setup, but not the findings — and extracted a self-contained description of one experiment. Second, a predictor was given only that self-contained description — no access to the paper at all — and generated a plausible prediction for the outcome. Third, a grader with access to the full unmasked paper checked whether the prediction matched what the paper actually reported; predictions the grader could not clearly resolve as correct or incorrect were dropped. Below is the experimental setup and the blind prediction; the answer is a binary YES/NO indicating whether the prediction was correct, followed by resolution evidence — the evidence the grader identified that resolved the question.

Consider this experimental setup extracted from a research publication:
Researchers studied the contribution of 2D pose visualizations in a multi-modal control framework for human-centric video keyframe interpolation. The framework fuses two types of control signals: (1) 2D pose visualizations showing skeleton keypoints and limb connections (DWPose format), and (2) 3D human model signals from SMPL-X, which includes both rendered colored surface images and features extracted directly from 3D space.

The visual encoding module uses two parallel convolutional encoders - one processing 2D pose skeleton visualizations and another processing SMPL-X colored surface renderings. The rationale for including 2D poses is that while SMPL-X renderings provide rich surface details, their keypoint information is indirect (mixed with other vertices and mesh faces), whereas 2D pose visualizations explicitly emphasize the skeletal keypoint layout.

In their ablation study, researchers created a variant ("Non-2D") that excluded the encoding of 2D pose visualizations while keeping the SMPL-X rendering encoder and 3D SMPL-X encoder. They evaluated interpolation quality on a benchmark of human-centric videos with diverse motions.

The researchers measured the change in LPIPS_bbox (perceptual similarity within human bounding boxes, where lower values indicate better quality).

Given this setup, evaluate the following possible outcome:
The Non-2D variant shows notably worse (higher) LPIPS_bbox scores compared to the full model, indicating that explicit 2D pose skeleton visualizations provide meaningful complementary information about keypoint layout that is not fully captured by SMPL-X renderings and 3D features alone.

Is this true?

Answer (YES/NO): YES